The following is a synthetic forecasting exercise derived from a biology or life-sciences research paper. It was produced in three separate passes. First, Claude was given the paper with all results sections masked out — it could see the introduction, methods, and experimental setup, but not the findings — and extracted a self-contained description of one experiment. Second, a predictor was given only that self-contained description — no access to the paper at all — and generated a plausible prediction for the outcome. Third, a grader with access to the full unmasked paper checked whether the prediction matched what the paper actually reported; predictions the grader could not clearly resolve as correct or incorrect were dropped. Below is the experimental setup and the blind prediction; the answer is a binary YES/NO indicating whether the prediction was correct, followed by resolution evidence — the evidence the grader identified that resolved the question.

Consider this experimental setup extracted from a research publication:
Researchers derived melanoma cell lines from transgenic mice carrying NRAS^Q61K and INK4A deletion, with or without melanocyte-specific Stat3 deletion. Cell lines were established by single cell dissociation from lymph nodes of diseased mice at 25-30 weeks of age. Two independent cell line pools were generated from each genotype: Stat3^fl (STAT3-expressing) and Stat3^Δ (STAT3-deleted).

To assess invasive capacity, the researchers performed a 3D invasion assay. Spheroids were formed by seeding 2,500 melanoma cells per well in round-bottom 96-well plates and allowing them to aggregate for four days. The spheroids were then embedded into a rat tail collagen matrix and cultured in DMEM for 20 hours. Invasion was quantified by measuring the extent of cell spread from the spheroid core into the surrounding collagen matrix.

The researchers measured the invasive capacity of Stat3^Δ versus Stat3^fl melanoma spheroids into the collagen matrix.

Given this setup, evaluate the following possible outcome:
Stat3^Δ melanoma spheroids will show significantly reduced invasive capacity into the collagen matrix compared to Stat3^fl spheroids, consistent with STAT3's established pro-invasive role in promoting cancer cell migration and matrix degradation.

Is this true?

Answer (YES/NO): YES